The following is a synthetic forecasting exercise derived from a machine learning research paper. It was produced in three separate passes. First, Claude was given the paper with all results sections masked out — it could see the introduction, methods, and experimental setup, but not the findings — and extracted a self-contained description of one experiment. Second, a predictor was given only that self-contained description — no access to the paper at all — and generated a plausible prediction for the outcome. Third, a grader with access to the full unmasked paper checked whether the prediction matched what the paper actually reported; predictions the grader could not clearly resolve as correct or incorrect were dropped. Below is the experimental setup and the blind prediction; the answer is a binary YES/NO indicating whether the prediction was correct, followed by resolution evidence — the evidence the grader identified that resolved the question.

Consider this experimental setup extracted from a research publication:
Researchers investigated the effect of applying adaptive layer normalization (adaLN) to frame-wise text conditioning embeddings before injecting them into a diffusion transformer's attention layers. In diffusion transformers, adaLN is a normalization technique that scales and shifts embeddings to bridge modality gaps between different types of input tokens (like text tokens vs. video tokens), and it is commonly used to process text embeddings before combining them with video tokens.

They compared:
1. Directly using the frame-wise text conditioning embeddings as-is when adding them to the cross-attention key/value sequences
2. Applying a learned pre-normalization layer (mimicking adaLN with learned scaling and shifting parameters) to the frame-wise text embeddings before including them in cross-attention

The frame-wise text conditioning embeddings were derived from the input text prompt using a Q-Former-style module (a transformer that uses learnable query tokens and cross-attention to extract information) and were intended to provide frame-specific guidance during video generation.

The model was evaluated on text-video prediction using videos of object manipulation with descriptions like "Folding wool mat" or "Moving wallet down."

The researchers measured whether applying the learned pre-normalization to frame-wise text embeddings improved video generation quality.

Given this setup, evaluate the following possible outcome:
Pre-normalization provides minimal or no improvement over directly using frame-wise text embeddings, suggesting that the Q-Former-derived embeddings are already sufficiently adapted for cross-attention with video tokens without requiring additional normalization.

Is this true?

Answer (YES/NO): NO